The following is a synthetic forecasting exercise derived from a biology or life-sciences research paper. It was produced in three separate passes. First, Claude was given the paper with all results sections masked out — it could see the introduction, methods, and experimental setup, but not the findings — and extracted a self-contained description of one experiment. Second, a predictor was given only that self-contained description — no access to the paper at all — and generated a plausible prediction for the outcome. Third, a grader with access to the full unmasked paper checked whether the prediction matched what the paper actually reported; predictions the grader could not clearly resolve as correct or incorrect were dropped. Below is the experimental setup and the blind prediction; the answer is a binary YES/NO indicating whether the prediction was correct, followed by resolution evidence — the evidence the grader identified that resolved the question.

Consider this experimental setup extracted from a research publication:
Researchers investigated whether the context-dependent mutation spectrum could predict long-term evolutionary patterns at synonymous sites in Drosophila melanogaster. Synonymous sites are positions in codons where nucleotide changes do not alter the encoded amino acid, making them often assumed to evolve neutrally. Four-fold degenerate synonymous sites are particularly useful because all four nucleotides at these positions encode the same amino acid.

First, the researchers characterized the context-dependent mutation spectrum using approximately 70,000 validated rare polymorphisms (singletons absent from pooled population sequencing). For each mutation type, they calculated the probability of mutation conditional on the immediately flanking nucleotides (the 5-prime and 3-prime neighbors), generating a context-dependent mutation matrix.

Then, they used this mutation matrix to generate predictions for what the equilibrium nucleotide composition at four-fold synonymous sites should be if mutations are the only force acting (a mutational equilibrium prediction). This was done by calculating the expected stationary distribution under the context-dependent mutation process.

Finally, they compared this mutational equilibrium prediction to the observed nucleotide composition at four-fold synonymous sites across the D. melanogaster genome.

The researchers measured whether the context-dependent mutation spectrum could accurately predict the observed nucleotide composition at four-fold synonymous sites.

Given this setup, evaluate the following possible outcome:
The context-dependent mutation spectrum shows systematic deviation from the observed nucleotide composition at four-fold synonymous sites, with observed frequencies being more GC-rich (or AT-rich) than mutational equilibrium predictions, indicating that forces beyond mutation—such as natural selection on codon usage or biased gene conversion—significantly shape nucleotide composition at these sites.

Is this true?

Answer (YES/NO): YES